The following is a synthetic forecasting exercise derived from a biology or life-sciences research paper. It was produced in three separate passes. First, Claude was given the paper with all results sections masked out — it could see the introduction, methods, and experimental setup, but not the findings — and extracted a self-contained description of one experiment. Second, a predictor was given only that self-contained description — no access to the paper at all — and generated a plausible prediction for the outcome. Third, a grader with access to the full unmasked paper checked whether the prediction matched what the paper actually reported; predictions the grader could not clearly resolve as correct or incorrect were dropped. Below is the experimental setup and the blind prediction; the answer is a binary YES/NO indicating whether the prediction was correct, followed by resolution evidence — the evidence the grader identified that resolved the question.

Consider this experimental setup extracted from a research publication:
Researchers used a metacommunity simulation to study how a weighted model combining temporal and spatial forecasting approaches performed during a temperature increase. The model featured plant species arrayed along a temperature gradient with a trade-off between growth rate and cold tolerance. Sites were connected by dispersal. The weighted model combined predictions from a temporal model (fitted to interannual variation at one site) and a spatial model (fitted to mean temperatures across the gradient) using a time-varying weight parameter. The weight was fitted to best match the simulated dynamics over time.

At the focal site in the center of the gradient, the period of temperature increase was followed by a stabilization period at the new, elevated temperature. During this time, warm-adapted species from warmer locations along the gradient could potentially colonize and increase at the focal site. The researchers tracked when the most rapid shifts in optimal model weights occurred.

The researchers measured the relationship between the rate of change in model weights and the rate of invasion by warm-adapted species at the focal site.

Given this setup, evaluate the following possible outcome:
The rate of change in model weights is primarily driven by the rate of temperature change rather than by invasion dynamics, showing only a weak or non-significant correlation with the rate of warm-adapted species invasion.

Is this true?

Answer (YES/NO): NO